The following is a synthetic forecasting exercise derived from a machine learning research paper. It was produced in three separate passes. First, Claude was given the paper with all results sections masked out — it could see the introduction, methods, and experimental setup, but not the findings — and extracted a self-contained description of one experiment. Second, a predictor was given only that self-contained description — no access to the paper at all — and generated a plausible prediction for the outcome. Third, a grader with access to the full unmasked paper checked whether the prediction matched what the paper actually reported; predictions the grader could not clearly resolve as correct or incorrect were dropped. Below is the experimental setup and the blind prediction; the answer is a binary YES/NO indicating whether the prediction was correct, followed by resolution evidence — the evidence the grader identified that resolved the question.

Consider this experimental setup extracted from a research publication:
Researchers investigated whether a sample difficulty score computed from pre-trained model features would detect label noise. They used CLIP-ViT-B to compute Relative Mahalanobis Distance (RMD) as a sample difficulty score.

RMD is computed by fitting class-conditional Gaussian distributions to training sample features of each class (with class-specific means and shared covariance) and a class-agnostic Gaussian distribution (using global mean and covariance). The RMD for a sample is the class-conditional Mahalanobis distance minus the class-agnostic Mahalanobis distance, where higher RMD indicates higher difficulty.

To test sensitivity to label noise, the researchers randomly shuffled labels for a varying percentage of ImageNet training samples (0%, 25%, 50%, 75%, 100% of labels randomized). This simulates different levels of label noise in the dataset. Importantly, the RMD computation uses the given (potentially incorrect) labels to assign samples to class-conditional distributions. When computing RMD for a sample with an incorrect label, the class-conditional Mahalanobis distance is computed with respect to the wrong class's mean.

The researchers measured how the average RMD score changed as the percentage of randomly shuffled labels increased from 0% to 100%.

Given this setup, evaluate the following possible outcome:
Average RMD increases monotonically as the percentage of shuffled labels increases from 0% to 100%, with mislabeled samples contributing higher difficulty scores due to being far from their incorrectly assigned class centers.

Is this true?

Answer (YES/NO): YES